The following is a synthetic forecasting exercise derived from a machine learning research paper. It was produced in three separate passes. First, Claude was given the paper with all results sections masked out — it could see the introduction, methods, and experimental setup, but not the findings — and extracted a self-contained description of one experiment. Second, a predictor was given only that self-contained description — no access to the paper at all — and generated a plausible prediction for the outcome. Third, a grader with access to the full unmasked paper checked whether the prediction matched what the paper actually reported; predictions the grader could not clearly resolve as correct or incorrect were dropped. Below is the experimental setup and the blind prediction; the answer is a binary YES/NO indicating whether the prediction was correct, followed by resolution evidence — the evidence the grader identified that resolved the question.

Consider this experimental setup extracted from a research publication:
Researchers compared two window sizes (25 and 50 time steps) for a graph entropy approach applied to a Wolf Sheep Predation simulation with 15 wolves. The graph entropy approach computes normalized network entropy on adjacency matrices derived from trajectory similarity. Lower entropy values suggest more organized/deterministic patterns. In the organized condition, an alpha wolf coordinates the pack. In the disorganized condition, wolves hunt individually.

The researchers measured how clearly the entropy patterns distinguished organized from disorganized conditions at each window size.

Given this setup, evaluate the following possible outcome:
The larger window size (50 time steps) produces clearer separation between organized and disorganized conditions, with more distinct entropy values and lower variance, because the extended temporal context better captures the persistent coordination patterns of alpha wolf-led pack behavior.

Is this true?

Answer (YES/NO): YES